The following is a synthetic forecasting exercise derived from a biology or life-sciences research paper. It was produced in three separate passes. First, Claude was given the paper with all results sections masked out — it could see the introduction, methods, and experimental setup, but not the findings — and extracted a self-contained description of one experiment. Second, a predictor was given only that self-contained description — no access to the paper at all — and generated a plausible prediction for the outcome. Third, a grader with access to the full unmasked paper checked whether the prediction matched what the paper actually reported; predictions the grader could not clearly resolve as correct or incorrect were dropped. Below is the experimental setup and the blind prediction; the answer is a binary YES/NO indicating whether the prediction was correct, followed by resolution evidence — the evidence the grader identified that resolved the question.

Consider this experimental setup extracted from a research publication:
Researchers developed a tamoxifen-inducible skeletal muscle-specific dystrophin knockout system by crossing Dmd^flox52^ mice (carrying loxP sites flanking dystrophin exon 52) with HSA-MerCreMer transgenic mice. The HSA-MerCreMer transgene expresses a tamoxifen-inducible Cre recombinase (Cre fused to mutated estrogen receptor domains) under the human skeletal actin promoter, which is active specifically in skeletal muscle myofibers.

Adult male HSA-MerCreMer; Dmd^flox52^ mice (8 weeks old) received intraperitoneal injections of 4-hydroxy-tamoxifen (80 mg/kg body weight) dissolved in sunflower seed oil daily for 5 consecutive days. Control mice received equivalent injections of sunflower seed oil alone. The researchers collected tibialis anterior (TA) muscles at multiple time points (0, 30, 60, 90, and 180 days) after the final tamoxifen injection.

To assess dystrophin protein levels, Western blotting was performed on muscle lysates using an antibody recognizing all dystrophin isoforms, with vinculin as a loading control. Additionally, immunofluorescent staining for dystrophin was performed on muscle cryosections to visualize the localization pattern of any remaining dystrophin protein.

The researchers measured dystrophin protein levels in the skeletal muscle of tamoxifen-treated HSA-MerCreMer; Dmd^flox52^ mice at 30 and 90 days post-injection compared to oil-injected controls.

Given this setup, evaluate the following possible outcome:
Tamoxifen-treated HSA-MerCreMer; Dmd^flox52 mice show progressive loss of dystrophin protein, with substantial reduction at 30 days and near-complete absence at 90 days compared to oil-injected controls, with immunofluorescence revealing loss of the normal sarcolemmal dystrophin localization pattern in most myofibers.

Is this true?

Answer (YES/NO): NO